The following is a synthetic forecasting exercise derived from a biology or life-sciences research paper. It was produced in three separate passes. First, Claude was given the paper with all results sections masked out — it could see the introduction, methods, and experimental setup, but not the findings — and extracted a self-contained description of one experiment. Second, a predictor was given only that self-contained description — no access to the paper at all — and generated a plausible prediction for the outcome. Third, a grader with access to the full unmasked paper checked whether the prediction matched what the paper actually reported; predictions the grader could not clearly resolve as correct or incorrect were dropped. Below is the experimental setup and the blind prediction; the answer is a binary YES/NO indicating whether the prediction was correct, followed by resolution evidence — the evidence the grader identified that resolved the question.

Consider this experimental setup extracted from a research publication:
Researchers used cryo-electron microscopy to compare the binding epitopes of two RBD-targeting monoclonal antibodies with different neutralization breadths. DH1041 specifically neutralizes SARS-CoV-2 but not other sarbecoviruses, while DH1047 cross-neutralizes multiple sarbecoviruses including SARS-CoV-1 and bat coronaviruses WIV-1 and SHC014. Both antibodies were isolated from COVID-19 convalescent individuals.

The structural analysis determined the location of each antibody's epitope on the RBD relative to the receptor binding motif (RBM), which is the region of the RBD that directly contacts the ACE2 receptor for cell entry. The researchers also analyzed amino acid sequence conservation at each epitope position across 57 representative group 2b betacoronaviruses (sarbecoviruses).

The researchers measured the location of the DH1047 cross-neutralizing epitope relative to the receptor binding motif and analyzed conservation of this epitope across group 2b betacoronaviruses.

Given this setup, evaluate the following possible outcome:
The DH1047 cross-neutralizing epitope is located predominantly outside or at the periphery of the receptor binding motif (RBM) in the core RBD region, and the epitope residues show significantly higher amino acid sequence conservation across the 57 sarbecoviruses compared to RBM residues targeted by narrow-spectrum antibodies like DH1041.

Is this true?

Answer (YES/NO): YES